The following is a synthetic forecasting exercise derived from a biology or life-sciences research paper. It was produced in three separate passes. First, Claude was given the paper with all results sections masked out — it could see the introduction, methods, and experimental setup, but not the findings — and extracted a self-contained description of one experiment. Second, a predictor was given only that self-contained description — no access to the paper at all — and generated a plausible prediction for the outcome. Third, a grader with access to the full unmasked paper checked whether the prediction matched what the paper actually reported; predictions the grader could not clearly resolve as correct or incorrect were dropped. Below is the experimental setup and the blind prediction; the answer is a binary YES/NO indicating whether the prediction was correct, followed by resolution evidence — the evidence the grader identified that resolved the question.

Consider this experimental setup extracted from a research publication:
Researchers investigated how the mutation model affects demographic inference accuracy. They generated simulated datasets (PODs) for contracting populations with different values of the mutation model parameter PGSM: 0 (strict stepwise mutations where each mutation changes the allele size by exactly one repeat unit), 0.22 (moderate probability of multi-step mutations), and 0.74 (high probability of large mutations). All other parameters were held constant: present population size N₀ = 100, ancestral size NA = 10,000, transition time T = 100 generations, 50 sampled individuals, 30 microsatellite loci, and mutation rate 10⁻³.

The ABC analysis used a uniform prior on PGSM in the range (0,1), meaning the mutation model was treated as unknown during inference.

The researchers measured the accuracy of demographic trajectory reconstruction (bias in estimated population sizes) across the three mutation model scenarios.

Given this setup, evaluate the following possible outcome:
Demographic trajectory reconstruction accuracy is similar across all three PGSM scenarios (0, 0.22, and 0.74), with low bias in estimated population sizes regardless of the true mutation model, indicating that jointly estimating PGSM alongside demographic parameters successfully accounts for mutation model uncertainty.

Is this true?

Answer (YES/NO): NO